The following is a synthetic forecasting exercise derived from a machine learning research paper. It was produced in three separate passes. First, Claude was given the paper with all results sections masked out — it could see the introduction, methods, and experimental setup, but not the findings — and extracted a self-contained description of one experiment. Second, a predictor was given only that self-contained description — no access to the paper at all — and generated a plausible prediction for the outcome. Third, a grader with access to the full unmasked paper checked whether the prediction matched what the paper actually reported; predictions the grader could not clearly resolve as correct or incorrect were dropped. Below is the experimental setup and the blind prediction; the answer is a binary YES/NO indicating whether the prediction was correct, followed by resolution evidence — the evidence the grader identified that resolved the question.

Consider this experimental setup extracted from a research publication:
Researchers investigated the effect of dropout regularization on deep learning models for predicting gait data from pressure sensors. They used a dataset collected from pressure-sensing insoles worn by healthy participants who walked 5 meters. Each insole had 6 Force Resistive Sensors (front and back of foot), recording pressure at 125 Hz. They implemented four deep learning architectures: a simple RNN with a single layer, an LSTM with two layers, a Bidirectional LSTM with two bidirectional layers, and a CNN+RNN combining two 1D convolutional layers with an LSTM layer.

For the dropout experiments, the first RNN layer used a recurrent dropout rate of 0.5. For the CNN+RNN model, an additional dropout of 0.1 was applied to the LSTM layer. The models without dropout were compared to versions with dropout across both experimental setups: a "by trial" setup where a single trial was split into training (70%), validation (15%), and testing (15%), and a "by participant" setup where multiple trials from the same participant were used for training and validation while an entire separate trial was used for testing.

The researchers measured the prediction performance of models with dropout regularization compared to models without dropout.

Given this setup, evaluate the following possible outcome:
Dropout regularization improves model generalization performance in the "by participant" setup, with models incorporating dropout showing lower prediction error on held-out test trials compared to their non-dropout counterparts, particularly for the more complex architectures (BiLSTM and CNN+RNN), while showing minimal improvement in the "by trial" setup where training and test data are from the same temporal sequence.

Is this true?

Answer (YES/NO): NO